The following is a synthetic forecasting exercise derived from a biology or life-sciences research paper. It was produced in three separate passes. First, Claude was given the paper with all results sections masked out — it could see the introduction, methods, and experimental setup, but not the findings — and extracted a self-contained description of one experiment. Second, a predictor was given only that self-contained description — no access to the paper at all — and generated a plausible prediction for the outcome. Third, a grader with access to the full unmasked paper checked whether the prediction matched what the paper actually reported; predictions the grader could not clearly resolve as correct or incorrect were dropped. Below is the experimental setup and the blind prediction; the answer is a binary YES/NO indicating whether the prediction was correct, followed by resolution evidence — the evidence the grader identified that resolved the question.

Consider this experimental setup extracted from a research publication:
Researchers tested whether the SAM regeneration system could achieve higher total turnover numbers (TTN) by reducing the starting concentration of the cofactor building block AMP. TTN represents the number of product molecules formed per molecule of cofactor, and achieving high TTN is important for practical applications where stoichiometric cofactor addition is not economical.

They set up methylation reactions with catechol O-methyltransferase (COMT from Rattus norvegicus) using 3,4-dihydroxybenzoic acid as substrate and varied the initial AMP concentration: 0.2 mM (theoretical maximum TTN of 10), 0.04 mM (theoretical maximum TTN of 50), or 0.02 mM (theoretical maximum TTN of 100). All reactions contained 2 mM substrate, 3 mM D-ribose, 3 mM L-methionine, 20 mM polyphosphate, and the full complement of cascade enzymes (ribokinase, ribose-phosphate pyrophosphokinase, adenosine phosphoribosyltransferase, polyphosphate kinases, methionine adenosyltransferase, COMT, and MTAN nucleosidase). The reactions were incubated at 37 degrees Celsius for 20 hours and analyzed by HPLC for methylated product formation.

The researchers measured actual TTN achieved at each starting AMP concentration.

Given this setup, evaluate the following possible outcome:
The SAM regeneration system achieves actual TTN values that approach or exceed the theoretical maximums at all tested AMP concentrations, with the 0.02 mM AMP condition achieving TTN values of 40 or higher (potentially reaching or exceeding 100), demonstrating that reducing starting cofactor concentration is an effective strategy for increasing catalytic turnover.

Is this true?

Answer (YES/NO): NO